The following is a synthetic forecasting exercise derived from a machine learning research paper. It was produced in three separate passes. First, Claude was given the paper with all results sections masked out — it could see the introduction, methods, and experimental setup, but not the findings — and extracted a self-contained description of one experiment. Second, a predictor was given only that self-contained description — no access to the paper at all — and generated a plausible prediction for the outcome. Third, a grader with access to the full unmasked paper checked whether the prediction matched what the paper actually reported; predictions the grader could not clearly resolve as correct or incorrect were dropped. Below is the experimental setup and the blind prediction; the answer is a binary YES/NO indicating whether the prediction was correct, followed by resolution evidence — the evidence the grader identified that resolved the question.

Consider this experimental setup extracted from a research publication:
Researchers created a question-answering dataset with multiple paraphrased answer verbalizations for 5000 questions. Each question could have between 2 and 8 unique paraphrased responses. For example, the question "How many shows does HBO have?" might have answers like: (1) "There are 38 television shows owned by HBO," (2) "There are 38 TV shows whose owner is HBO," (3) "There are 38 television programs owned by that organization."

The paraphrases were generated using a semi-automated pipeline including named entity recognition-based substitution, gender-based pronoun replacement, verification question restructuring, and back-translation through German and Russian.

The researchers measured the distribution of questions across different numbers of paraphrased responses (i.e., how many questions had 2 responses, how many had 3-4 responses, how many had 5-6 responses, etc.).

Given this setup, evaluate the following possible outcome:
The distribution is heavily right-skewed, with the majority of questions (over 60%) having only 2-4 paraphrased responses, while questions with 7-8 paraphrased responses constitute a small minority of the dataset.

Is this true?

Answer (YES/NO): YES